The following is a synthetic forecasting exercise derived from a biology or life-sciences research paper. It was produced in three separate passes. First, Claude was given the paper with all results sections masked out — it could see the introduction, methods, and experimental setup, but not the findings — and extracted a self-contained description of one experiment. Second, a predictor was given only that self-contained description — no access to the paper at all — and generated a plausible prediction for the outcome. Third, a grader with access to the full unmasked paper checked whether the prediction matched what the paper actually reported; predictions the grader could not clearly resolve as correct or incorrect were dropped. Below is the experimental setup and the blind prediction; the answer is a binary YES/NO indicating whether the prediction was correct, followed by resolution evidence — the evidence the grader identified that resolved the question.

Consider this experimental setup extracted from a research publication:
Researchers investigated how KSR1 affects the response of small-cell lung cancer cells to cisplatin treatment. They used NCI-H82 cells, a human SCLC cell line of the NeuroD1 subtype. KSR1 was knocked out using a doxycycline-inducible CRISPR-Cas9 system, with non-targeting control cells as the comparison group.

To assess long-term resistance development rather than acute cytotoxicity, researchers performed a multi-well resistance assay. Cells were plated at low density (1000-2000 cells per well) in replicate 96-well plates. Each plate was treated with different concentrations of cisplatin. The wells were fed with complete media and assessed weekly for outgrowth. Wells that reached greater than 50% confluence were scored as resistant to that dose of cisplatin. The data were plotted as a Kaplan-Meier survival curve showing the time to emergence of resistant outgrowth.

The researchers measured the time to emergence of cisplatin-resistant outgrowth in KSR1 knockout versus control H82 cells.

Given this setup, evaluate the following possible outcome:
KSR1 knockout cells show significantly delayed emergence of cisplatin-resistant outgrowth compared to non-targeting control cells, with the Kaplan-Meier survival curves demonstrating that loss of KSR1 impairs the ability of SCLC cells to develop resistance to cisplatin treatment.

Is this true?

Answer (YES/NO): YES